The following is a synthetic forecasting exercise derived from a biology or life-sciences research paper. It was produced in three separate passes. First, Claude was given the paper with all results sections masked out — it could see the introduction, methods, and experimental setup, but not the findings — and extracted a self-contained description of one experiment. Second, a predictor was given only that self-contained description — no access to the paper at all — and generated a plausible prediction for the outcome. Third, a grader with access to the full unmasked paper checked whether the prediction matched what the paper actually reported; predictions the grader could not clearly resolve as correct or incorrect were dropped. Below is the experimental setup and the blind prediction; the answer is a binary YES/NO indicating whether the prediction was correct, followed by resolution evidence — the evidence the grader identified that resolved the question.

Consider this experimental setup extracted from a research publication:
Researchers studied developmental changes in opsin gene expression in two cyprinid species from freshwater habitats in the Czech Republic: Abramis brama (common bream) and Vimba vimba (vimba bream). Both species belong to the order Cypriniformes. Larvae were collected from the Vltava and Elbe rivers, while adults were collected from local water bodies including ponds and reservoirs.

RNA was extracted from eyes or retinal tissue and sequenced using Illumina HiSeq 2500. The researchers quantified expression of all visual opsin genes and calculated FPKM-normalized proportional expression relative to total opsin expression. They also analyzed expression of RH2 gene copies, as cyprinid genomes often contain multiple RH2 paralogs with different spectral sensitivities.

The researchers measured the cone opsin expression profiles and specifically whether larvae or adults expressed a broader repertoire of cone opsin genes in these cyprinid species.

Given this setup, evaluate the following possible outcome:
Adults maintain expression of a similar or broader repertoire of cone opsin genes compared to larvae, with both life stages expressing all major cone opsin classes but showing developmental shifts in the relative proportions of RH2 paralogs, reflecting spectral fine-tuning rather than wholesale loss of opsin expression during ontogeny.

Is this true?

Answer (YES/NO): YES